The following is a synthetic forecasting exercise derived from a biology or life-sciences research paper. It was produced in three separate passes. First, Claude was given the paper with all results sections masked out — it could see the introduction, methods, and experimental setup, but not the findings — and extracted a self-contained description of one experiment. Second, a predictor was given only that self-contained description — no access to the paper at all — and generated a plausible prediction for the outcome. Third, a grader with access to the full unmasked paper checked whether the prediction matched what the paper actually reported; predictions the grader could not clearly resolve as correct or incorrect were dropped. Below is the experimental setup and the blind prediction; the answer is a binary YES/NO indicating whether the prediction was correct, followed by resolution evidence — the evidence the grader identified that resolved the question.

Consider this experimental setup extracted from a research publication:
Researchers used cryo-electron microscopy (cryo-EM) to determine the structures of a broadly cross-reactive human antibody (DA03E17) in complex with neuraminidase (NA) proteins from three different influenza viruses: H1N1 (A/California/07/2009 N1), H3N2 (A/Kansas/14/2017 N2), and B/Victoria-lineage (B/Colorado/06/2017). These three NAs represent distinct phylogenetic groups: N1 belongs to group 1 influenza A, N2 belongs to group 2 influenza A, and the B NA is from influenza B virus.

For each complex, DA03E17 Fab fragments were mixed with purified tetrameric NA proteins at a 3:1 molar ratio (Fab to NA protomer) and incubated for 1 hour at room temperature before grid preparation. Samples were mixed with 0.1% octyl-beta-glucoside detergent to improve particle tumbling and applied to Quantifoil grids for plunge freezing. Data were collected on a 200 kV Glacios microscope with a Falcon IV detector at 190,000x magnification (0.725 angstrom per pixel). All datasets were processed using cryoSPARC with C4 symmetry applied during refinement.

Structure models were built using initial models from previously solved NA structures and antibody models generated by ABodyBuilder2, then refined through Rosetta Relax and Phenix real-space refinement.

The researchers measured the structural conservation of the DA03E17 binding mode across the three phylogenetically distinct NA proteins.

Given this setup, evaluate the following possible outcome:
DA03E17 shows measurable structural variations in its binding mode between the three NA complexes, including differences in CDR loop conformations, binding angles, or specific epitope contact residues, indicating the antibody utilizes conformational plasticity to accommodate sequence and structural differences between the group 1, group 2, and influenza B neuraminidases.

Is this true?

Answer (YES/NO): NO